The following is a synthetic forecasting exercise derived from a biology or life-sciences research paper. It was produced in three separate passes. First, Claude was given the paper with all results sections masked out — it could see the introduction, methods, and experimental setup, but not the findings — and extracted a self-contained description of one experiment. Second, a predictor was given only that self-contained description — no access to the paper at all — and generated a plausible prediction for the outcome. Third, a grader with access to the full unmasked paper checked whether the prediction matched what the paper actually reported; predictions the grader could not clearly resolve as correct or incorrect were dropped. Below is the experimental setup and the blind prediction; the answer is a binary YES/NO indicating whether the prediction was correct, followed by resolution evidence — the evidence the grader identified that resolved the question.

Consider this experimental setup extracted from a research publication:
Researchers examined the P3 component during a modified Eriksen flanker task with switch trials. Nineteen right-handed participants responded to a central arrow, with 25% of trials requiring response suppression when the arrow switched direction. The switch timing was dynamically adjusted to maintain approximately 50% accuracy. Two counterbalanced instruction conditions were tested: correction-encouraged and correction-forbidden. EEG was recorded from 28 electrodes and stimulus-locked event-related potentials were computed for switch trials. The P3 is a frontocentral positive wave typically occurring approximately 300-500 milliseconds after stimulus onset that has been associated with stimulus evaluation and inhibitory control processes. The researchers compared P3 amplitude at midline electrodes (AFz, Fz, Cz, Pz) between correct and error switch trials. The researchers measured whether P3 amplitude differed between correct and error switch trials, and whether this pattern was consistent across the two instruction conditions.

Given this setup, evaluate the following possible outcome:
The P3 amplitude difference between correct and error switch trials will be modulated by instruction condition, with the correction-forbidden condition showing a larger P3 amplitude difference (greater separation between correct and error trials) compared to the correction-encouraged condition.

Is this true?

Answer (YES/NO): NO